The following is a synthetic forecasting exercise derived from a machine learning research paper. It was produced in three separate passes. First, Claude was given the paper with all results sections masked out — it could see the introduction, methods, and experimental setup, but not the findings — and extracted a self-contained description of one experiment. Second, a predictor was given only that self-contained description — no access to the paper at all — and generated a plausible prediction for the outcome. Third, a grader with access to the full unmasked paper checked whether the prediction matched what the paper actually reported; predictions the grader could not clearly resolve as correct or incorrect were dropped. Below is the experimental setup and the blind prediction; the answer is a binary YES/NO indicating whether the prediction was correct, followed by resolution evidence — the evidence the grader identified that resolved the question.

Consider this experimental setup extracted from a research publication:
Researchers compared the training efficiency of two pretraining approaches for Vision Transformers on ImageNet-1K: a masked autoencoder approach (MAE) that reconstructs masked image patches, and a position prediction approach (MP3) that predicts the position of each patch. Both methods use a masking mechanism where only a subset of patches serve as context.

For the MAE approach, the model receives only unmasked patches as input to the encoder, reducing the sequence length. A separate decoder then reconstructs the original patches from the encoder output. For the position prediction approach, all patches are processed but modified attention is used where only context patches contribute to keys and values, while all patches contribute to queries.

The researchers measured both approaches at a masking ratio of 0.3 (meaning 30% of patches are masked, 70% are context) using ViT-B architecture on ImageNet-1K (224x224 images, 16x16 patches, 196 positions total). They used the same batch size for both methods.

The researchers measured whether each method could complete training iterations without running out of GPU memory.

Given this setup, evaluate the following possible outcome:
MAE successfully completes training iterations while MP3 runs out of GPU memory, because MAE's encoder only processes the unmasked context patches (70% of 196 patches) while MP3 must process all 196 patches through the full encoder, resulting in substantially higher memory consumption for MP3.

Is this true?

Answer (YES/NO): NO